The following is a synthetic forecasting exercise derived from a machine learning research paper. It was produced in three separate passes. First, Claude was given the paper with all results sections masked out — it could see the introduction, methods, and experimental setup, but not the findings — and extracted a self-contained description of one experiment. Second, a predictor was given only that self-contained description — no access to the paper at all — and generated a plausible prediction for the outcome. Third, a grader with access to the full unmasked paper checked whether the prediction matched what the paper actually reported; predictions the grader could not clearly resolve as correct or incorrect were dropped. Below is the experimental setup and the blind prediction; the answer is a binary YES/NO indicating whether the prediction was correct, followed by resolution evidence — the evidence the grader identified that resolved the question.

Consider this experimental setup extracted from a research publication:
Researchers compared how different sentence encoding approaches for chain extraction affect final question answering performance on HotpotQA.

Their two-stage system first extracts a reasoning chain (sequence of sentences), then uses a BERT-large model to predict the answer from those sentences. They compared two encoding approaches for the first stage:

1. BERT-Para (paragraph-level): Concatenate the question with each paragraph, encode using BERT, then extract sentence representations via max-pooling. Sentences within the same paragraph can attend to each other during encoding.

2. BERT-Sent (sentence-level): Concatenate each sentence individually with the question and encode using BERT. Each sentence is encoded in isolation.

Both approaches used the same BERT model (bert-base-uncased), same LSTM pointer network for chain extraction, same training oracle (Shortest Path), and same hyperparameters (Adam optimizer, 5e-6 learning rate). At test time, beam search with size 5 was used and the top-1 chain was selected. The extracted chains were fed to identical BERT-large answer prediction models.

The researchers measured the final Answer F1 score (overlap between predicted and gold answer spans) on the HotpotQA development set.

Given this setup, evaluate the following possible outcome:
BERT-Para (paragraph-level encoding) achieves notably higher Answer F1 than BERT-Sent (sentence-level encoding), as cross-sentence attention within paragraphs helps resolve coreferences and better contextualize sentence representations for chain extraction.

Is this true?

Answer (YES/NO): YES